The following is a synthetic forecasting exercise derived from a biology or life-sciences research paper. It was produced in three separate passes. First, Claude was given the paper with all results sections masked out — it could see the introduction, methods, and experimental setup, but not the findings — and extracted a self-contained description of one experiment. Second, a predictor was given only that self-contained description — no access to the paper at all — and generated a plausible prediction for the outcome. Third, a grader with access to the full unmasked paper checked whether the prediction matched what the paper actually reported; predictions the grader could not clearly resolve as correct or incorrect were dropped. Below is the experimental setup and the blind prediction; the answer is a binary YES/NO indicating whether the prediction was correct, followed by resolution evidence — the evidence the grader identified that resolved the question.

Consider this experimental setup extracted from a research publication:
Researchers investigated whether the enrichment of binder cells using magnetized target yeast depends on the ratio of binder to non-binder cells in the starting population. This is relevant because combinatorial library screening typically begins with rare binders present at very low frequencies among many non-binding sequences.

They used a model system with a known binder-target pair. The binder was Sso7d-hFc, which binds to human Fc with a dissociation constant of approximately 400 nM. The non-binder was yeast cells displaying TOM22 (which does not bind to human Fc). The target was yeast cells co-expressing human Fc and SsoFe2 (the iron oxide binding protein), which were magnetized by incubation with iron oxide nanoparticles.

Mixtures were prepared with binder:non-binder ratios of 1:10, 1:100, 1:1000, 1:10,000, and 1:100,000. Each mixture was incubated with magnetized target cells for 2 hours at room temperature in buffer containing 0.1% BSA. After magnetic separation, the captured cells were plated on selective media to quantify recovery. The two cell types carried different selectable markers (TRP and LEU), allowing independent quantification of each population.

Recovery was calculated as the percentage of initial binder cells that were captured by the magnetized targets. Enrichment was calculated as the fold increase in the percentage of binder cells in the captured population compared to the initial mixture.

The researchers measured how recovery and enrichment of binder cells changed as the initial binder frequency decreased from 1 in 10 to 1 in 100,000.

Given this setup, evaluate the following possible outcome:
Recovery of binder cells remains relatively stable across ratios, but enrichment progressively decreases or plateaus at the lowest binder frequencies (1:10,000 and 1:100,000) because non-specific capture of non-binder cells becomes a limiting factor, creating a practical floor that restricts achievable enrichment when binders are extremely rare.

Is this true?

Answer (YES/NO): NO